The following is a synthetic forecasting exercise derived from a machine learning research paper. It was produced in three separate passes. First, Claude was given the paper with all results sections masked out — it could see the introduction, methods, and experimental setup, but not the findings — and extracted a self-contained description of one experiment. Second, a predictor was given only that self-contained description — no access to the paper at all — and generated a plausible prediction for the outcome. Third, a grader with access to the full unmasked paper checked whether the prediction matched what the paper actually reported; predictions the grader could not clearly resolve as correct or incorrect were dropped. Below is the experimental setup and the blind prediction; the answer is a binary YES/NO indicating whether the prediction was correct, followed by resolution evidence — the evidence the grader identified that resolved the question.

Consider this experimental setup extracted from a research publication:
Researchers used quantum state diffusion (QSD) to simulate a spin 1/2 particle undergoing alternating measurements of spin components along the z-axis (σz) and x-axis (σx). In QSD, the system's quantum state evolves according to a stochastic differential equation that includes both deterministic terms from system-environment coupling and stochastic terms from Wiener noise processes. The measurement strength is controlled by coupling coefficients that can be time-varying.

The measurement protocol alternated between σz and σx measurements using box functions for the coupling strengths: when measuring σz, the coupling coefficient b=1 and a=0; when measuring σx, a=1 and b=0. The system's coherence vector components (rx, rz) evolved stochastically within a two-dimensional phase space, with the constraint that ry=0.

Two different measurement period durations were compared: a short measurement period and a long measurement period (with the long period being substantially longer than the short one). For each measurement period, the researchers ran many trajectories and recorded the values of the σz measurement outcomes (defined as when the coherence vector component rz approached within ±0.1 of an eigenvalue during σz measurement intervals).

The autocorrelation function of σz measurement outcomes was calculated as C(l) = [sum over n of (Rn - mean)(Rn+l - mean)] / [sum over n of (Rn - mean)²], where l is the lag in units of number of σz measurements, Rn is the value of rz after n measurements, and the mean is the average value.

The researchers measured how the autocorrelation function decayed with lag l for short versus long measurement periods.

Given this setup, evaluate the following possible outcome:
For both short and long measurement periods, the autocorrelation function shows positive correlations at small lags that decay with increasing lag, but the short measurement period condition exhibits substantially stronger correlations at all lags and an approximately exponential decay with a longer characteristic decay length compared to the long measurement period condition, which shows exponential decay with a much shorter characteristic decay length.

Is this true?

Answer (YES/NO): NO